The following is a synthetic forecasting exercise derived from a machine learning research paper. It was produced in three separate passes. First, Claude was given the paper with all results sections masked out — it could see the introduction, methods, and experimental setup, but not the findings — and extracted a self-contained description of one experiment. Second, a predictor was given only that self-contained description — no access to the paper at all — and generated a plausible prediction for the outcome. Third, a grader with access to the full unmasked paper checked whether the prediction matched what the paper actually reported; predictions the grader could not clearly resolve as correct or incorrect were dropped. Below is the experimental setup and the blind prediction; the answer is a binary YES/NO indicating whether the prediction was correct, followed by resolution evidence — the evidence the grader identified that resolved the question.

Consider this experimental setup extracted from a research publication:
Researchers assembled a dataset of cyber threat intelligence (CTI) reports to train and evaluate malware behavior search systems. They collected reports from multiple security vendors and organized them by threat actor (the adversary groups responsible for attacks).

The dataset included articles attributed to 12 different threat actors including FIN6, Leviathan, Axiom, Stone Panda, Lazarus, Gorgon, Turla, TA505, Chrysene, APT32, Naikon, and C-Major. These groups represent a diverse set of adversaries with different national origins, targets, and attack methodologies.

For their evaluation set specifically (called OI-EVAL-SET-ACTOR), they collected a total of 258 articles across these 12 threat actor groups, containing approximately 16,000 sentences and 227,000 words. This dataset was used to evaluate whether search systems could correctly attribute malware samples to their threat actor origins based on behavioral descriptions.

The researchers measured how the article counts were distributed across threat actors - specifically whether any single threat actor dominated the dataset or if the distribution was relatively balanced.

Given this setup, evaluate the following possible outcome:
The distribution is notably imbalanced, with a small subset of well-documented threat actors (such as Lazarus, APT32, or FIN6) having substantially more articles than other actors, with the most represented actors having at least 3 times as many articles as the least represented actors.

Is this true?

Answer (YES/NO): NO